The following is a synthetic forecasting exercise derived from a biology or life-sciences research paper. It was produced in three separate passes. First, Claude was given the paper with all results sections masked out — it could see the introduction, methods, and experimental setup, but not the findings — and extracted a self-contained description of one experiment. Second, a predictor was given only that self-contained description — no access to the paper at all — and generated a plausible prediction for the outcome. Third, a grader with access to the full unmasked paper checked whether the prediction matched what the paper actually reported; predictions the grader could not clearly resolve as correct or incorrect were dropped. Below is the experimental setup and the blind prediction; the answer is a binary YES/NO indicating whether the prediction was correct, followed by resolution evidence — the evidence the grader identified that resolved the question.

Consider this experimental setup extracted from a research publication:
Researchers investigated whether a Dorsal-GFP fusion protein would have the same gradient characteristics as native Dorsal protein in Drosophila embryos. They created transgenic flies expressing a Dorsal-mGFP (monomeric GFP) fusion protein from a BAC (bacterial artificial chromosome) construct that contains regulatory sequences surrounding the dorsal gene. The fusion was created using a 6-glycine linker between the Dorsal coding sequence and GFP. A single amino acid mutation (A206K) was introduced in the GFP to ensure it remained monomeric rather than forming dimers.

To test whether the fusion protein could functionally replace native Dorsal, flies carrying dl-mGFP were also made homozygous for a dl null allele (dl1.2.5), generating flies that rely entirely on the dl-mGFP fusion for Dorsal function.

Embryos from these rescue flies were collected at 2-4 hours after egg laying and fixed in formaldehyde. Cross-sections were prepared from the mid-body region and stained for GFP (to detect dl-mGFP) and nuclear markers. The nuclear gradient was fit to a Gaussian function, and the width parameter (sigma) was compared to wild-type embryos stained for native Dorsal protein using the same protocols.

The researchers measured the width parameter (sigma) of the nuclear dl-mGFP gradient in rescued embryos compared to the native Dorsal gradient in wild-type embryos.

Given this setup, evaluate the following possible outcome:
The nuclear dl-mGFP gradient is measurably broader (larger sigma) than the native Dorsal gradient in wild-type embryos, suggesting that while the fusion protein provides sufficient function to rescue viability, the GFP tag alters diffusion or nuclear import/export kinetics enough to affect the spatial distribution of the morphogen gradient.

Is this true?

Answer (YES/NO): YES